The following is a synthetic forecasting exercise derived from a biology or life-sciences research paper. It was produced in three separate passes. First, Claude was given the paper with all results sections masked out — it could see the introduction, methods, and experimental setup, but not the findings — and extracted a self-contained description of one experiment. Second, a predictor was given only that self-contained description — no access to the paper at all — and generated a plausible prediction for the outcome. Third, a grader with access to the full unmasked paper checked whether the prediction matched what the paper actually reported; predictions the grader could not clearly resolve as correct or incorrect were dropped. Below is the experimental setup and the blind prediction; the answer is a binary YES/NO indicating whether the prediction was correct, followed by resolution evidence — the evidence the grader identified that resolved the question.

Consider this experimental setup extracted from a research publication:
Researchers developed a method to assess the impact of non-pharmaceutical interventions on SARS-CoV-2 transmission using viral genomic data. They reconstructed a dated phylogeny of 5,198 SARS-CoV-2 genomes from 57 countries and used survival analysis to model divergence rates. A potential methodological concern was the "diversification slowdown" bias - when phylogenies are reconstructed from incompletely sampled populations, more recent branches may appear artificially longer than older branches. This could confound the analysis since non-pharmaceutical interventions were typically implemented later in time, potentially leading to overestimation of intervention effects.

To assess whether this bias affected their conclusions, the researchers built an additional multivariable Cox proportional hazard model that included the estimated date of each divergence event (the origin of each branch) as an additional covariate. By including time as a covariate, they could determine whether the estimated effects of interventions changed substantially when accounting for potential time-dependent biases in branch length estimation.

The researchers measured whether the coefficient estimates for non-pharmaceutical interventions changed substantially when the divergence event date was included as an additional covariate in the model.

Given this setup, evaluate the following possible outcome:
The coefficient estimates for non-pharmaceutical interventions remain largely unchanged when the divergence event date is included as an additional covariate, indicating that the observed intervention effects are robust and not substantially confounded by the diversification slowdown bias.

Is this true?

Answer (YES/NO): YES